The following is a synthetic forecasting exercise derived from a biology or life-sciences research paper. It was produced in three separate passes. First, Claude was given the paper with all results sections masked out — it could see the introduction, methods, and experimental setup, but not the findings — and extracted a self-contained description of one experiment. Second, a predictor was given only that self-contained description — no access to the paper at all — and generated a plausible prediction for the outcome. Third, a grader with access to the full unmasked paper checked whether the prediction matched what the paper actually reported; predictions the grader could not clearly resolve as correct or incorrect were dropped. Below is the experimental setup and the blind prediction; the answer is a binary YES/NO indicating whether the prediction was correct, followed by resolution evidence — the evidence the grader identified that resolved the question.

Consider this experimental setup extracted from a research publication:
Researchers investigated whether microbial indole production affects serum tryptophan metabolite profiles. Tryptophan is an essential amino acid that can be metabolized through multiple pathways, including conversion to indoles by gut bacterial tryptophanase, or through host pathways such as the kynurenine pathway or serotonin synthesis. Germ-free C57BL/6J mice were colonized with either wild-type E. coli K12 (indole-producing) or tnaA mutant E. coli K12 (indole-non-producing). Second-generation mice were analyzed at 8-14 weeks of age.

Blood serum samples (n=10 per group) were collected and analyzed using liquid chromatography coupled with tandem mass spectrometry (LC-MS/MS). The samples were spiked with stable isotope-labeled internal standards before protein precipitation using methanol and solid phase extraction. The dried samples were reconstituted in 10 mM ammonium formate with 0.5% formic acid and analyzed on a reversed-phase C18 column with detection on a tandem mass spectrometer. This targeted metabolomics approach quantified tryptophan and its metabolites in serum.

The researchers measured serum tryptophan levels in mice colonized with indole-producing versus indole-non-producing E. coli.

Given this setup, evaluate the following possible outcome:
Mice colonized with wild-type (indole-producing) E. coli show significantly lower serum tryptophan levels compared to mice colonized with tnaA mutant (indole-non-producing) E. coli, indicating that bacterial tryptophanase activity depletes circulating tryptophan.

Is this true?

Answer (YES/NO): NO